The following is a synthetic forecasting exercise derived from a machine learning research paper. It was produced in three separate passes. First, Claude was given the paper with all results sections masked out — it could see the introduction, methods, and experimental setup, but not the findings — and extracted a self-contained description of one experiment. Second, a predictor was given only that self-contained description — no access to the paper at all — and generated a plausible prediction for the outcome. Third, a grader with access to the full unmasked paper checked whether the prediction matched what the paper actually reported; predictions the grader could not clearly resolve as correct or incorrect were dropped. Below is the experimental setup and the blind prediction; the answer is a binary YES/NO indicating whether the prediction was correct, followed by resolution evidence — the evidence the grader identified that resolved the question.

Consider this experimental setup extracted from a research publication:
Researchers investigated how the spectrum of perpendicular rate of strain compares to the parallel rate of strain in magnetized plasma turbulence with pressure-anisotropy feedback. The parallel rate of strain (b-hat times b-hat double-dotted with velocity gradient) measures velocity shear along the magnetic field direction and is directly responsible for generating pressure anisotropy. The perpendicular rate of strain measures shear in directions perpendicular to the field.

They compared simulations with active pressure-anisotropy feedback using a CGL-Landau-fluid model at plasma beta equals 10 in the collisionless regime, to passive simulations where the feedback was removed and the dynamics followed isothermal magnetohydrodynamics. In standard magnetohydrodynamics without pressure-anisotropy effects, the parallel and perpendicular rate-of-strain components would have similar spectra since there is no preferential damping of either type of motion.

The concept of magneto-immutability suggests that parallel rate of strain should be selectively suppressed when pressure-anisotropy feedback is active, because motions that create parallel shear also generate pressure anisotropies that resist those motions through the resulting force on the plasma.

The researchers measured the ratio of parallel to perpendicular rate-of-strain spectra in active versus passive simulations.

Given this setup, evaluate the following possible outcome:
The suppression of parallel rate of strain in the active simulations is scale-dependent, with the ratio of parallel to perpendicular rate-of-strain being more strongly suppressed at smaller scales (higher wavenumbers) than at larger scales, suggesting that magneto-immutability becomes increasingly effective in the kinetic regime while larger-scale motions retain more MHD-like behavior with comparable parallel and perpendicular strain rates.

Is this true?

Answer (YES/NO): NO